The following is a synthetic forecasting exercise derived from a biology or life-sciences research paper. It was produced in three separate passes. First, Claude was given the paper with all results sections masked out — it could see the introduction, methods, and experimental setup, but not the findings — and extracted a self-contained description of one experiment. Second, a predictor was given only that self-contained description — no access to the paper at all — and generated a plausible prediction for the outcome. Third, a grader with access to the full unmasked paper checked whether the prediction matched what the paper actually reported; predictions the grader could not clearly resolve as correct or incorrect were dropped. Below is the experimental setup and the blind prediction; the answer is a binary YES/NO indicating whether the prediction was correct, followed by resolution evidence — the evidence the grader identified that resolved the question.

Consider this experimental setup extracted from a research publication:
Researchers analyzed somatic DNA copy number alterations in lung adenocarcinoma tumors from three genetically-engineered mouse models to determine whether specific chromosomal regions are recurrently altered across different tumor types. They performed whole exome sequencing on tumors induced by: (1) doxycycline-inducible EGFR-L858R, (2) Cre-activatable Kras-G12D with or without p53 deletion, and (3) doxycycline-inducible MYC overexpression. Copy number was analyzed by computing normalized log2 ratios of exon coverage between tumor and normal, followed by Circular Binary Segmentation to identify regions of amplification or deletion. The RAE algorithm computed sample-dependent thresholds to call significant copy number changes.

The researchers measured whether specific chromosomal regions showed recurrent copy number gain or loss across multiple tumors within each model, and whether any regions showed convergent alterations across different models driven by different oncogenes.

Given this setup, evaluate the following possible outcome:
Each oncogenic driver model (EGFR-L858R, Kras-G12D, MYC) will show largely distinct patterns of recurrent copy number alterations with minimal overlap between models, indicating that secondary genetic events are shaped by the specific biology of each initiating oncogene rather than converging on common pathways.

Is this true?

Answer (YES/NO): YES